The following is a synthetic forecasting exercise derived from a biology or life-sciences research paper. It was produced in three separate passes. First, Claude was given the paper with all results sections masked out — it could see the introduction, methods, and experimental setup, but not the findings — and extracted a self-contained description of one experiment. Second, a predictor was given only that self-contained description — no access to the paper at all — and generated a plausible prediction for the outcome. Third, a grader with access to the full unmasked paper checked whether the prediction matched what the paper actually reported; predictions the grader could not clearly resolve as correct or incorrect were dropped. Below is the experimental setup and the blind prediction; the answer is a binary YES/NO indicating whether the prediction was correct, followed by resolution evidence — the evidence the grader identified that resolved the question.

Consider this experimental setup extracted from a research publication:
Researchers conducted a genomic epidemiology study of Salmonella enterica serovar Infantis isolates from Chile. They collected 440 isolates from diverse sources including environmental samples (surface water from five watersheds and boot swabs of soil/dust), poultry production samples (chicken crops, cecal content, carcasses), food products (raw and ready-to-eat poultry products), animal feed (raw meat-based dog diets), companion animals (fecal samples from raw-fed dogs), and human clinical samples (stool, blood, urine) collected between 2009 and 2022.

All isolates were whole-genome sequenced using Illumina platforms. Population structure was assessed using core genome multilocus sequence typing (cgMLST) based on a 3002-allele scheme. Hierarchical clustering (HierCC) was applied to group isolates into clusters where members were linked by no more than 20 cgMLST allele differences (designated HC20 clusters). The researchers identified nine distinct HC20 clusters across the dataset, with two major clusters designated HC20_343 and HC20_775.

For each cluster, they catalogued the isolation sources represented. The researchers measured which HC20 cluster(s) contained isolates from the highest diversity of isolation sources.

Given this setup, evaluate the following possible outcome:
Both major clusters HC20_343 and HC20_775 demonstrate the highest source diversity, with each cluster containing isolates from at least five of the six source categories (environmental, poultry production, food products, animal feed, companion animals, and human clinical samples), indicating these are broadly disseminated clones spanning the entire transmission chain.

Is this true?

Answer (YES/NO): NO